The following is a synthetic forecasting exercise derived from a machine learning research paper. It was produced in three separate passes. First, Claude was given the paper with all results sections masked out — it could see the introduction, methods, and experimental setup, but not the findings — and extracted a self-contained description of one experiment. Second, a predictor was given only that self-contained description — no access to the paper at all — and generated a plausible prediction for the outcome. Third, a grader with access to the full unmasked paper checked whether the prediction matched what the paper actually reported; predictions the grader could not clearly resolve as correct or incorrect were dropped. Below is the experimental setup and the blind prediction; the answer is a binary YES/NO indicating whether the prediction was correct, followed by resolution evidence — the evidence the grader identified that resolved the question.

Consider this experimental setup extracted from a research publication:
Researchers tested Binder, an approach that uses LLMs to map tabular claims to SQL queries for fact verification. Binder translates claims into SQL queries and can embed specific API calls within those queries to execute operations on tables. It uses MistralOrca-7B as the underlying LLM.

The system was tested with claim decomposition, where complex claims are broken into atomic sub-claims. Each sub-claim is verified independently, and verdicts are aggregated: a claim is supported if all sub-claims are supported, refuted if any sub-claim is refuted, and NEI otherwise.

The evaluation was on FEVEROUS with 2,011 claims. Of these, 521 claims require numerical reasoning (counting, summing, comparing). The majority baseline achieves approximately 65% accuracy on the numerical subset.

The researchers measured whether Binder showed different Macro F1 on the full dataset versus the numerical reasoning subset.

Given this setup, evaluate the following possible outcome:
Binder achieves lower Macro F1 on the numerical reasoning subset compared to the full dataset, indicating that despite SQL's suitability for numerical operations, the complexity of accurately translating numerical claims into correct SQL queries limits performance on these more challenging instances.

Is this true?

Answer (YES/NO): NO